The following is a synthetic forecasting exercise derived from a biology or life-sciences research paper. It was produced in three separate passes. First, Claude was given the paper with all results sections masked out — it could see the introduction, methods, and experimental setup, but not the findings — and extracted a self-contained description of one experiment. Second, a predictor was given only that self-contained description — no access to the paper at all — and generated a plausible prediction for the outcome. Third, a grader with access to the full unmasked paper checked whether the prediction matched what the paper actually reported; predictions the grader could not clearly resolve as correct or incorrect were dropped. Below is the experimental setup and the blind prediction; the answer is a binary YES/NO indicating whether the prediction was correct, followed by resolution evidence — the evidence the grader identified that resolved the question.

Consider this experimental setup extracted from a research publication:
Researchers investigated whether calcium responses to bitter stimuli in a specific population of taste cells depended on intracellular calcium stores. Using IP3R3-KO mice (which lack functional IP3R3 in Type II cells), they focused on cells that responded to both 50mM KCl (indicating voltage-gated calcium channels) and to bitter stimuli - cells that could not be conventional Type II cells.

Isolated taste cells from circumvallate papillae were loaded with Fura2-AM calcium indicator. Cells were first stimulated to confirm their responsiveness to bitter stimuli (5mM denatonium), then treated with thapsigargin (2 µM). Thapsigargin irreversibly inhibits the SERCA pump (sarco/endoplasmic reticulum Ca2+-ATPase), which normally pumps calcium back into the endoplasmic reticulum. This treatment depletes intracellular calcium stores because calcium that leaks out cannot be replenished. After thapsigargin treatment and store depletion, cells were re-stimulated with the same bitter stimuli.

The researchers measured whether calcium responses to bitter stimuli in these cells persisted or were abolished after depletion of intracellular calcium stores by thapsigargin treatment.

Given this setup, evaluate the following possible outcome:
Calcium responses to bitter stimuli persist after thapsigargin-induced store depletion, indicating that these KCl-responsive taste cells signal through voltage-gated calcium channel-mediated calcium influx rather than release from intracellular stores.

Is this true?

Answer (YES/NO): NO